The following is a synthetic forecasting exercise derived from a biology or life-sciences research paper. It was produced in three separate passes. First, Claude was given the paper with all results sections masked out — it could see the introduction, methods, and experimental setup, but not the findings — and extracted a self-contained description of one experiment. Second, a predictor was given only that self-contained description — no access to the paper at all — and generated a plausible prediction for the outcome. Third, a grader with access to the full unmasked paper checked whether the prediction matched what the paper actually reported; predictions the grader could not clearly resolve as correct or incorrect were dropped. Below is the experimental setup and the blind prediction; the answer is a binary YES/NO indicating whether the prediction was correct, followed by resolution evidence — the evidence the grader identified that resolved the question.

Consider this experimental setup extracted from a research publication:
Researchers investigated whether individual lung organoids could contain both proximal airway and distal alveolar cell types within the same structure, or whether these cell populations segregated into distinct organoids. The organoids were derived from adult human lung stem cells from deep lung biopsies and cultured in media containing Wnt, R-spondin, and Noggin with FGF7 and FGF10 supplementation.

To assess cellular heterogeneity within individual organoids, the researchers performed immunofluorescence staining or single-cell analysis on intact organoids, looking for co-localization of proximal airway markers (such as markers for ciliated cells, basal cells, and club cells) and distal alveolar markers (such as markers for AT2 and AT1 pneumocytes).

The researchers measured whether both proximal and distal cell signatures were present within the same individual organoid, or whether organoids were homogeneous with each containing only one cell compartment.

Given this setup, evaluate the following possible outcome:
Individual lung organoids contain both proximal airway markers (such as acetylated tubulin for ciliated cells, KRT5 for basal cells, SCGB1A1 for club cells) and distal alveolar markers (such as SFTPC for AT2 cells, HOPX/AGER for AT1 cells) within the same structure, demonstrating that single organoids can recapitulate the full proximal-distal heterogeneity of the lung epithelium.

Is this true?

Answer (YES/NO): YES